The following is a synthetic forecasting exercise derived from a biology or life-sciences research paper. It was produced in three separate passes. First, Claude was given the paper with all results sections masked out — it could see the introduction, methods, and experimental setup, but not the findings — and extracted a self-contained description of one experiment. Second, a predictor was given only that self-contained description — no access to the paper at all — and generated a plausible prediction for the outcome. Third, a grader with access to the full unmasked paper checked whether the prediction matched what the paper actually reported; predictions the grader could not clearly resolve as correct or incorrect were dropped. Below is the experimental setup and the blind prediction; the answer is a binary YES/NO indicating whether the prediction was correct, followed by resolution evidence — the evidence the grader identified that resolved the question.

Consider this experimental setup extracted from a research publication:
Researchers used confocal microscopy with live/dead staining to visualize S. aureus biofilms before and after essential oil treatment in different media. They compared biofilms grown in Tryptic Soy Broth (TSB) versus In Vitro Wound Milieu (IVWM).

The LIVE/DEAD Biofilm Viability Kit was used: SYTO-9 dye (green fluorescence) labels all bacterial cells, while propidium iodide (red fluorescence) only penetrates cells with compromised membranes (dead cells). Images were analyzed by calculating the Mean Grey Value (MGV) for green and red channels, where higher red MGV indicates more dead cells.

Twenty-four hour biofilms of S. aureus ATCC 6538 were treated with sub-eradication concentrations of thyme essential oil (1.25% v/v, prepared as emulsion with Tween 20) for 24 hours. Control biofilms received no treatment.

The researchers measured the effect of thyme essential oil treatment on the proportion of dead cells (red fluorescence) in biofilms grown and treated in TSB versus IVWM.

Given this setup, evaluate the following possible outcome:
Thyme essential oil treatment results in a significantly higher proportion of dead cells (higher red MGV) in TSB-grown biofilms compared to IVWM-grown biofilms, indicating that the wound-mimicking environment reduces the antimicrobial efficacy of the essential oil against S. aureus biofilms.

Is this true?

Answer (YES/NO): NO